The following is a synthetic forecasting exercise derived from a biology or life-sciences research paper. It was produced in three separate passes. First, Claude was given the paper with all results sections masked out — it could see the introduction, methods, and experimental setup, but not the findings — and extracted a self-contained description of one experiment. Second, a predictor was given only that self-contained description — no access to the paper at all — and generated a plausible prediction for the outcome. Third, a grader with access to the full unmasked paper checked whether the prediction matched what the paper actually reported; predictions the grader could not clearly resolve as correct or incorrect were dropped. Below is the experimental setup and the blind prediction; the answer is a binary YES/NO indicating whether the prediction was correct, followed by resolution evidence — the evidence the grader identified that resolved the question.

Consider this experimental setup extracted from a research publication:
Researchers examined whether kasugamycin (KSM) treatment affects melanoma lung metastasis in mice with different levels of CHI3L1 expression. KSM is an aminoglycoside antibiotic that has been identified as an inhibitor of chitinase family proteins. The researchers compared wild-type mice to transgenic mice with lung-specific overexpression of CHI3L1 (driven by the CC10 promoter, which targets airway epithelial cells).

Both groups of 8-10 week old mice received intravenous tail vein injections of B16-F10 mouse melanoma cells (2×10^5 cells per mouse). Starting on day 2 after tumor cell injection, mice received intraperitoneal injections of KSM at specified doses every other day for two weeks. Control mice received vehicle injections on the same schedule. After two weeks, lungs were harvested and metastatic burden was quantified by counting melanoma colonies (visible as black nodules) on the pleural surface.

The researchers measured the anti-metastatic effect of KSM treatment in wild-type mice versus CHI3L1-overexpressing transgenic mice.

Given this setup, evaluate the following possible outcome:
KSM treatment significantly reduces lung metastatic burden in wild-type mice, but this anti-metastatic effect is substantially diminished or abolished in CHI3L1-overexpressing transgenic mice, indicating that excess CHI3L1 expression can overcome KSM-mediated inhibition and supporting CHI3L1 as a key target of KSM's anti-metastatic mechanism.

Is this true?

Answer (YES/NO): NO